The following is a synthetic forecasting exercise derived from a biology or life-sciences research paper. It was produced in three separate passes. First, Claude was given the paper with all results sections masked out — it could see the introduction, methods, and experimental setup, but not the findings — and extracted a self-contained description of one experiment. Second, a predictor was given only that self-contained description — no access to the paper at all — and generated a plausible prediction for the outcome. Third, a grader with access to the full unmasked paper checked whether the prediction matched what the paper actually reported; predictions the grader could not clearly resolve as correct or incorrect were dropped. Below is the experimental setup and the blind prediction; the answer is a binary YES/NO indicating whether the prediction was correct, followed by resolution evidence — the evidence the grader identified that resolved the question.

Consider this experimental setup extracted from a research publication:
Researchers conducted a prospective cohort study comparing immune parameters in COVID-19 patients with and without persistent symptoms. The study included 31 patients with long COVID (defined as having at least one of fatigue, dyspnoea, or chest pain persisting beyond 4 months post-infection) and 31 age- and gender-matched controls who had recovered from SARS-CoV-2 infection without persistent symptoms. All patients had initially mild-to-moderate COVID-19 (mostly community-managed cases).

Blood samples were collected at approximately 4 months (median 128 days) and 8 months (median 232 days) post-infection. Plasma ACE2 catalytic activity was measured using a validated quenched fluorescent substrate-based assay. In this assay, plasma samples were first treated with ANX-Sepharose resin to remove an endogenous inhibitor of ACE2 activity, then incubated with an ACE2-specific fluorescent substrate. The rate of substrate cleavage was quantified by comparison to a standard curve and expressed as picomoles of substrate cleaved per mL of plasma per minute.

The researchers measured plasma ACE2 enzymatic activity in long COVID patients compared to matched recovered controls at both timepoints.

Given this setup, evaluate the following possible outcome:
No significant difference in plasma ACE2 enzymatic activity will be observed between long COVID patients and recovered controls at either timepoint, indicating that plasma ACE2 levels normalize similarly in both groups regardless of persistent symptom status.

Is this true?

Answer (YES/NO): YES